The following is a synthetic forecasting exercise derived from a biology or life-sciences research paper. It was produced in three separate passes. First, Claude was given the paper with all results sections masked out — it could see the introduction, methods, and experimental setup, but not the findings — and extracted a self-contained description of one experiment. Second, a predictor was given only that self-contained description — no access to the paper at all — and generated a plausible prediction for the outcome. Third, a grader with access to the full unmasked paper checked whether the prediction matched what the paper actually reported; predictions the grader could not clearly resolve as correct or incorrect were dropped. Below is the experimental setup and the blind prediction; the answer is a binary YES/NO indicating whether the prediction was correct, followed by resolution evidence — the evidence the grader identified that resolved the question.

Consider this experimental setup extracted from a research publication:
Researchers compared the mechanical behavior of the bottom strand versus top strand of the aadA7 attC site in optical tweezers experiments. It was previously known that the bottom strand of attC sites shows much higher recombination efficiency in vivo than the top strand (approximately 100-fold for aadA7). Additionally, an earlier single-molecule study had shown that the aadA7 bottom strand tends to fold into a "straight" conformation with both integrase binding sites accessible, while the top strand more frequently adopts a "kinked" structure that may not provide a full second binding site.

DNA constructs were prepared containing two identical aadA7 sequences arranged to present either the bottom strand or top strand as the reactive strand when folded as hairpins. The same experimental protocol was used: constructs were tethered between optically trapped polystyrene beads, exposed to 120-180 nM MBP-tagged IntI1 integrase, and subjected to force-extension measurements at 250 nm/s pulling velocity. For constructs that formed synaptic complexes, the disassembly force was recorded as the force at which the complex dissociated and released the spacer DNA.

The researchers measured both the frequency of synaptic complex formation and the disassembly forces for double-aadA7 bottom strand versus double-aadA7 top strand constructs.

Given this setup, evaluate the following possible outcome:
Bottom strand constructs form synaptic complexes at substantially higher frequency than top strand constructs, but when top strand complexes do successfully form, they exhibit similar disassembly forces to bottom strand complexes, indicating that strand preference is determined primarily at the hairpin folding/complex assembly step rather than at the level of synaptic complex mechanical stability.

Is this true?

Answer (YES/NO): NO